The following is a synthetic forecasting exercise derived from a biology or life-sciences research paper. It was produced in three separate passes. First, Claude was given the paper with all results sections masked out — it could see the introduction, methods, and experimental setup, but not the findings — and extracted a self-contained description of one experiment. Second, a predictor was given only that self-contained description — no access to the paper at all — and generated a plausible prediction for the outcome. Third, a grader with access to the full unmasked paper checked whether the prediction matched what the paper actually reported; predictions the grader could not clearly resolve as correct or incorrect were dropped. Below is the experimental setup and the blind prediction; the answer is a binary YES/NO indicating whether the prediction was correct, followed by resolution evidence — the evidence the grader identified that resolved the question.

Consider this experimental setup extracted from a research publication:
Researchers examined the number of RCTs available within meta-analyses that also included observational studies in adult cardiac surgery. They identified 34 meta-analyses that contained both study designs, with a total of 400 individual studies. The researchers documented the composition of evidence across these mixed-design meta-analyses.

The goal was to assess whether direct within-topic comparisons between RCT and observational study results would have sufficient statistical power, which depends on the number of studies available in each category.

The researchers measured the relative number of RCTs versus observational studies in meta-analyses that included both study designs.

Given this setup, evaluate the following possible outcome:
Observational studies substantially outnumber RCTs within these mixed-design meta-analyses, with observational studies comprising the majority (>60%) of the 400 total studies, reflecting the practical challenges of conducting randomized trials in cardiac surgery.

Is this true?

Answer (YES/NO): YES